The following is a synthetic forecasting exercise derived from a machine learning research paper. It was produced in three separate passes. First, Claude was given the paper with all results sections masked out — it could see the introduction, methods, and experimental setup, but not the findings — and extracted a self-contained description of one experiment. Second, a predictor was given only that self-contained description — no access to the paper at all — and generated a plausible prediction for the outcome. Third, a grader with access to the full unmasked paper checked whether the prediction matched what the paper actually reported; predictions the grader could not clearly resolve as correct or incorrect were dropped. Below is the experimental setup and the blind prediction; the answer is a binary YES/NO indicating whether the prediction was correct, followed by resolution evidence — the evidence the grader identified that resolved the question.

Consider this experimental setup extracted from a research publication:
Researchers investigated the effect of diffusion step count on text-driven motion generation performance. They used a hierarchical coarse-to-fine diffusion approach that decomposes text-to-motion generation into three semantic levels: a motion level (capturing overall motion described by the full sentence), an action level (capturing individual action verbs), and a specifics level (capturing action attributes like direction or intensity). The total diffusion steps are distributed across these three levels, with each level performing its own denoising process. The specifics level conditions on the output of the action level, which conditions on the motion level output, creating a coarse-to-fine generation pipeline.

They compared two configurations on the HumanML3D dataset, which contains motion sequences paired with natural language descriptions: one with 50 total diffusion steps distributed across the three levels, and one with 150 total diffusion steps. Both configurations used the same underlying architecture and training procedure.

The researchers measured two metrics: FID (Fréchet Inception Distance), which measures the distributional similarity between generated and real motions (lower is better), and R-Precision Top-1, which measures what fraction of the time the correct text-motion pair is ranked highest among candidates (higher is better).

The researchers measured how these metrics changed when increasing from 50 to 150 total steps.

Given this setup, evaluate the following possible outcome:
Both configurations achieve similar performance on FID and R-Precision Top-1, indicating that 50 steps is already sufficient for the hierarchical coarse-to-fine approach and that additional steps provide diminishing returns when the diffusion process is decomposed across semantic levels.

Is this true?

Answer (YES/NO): NO